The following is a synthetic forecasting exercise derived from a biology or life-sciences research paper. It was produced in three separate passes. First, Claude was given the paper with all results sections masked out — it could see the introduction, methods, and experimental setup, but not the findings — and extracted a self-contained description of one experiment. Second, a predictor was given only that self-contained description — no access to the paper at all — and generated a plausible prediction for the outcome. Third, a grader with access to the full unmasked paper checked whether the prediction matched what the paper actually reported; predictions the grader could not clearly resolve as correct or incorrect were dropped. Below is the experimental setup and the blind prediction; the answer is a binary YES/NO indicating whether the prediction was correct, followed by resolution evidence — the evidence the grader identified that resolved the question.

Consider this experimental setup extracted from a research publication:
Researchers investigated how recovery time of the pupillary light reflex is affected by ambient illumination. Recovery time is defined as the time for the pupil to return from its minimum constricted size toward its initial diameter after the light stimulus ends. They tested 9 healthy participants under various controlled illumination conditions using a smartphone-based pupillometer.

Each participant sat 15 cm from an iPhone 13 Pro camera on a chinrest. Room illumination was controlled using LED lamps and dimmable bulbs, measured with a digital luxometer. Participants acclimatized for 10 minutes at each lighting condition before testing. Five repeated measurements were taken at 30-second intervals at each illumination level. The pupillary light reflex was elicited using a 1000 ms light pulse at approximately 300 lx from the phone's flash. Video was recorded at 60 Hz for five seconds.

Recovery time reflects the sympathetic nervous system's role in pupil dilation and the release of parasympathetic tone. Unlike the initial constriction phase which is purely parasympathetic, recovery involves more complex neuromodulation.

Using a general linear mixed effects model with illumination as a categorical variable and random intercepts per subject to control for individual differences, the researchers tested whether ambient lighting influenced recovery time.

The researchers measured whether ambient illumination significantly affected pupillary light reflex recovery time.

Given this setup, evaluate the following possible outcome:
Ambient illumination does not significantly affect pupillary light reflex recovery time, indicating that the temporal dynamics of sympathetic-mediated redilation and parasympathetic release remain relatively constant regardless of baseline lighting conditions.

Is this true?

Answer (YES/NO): NO